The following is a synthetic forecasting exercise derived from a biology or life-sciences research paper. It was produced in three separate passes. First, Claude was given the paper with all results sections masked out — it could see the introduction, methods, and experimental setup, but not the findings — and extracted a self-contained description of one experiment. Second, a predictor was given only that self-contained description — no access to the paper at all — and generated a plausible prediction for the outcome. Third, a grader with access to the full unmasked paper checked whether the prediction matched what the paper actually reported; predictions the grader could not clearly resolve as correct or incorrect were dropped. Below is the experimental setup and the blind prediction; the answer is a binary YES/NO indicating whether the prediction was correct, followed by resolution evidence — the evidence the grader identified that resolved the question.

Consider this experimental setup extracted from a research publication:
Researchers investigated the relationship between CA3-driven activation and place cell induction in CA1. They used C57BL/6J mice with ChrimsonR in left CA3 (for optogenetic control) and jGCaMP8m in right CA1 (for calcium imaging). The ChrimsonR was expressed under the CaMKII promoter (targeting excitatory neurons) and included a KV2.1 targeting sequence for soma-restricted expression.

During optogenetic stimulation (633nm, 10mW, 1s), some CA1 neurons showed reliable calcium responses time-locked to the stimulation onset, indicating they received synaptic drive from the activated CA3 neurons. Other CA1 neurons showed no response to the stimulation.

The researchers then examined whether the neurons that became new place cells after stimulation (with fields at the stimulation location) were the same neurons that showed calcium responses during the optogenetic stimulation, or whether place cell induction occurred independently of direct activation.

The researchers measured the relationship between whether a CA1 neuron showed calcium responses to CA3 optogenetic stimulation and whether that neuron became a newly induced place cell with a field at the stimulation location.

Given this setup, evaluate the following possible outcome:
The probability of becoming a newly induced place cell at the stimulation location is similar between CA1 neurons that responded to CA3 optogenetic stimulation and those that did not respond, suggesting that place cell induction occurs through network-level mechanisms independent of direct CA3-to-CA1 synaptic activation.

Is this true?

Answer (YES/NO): NO